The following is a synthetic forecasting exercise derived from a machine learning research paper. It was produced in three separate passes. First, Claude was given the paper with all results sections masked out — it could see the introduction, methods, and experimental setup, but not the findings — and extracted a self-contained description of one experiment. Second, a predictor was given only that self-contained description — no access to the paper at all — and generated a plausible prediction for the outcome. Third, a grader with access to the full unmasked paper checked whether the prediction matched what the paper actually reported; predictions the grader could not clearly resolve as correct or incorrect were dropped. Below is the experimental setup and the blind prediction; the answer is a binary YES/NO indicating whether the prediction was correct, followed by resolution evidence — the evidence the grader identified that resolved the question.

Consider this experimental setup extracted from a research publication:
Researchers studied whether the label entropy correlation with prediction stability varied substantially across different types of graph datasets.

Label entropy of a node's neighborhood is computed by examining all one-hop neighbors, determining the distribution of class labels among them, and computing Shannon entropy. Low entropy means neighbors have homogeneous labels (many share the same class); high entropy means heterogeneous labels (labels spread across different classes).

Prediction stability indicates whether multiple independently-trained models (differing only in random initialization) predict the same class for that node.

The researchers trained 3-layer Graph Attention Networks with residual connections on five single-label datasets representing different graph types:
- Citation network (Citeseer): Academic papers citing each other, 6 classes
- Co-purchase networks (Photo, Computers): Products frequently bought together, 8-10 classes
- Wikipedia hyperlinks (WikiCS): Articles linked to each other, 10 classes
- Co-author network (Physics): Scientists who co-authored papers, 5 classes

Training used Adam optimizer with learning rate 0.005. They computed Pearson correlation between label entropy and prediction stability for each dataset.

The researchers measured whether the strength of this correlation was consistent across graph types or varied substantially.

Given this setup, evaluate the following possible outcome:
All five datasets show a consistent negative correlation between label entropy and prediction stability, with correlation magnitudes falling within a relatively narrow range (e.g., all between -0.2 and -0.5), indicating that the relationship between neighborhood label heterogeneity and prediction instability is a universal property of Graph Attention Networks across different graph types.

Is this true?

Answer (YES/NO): NO